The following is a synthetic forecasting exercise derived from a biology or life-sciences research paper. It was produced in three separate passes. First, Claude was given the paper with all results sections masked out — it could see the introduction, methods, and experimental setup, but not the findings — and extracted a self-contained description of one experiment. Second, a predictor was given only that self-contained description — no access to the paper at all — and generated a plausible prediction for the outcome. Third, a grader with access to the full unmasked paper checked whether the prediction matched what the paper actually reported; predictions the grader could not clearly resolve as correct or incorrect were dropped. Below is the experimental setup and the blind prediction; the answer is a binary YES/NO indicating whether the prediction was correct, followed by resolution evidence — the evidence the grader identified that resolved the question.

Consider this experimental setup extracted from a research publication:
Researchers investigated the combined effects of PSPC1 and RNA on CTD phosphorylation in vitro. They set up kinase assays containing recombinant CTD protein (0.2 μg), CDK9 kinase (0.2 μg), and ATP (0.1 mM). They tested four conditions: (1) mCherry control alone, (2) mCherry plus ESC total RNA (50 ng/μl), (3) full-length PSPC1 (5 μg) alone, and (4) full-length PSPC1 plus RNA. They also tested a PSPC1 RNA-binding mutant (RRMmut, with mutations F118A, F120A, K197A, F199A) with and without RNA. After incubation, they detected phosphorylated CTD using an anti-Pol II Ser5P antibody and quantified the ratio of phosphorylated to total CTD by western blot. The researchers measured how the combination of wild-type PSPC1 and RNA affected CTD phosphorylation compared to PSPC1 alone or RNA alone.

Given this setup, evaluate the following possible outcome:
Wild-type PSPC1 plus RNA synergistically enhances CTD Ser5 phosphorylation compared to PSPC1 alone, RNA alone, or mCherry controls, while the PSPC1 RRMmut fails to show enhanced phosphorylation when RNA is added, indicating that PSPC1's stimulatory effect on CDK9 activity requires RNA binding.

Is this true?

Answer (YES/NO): YES